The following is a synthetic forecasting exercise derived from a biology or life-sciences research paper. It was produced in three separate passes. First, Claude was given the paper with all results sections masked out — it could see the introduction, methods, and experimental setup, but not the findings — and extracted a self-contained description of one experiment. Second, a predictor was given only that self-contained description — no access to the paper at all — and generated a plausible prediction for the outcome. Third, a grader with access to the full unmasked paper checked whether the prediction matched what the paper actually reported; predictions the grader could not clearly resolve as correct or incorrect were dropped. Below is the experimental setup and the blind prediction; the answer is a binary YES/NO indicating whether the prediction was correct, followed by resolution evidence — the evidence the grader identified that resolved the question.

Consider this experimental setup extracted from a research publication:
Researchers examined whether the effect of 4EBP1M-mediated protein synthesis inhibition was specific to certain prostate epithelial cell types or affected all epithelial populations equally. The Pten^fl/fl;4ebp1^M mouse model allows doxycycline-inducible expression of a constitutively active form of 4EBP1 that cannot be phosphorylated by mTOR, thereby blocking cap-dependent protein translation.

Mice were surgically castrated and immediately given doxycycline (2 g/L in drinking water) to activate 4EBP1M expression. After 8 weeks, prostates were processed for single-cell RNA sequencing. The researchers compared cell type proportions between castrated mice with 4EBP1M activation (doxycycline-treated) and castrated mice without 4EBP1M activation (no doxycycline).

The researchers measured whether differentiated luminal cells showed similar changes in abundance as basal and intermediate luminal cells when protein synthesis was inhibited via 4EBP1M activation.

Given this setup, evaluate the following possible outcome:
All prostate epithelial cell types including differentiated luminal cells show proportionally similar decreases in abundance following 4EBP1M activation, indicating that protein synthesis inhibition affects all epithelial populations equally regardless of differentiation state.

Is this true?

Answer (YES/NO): NO